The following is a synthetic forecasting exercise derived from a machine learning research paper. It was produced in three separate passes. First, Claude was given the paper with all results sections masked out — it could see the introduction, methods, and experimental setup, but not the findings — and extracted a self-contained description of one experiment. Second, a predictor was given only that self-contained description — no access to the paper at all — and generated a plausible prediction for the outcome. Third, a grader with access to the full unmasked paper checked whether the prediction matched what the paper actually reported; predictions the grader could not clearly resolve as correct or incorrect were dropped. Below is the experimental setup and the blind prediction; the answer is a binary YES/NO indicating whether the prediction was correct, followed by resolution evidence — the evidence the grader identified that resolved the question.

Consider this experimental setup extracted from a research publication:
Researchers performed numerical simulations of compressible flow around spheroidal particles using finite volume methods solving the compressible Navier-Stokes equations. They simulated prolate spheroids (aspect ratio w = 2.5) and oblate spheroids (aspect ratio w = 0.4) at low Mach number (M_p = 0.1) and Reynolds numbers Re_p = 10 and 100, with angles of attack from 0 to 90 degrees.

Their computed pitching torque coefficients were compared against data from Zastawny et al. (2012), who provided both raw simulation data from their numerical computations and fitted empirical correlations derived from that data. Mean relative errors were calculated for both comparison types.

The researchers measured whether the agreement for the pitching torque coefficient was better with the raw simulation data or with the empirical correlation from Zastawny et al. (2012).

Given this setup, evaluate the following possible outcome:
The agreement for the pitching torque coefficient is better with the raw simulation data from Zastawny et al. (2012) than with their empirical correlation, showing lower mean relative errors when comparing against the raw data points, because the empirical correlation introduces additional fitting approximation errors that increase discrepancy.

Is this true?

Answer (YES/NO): YES